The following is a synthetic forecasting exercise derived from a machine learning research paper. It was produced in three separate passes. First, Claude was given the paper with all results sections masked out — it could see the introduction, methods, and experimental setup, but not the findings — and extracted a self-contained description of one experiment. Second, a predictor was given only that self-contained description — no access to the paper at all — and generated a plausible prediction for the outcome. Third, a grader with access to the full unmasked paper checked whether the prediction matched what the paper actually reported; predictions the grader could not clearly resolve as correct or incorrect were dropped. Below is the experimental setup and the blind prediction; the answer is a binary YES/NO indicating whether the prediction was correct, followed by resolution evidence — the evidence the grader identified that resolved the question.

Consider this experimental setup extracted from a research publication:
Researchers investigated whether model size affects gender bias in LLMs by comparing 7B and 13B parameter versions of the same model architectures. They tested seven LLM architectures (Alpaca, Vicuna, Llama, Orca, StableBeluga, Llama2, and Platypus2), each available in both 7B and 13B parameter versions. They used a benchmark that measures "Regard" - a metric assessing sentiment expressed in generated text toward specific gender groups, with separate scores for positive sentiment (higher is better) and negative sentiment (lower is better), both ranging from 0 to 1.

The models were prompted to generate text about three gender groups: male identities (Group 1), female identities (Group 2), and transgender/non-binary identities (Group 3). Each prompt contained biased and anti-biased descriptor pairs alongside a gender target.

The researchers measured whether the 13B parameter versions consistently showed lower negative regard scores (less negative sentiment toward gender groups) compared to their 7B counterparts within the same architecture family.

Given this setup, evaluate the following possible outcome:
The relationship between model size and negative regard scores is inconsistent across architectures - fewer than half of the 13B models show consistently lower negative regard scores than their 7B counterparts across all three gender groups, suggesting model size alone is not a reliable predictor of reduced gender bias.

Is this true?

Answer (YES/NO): YES